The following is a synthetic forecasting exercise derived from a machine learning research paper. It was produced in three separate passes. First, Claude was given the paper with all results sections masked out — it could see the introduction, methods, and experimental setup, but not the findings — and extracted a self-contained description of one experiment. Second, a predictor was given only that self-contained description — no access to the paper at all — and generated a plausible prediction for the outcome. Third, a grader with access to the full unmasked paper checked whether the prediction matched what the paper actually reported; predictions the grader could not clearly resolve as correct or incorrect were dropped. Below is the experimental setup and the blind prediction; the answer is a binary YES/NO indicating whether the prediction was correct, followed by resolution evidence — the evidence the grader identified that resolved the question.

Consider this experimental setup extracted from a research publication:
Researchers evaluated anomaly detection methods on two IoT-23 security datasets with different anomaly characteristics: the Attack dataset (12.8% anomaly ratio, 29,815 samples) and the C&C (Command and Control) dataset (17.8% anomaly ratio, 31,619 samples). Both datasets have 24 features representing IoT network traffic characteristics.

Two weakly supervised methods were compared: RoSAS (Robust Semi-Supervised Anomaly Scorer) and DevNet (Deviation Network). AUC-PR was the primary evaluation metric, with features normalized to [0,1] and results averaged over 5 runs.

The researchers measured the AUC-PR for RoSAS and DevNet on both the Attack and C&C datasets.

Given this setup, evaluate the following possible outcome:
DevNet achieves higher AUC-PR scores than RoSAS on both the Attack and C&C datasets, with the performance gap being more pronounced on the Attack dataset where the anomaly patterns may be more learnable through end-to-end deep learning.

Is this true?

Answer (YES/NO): NO